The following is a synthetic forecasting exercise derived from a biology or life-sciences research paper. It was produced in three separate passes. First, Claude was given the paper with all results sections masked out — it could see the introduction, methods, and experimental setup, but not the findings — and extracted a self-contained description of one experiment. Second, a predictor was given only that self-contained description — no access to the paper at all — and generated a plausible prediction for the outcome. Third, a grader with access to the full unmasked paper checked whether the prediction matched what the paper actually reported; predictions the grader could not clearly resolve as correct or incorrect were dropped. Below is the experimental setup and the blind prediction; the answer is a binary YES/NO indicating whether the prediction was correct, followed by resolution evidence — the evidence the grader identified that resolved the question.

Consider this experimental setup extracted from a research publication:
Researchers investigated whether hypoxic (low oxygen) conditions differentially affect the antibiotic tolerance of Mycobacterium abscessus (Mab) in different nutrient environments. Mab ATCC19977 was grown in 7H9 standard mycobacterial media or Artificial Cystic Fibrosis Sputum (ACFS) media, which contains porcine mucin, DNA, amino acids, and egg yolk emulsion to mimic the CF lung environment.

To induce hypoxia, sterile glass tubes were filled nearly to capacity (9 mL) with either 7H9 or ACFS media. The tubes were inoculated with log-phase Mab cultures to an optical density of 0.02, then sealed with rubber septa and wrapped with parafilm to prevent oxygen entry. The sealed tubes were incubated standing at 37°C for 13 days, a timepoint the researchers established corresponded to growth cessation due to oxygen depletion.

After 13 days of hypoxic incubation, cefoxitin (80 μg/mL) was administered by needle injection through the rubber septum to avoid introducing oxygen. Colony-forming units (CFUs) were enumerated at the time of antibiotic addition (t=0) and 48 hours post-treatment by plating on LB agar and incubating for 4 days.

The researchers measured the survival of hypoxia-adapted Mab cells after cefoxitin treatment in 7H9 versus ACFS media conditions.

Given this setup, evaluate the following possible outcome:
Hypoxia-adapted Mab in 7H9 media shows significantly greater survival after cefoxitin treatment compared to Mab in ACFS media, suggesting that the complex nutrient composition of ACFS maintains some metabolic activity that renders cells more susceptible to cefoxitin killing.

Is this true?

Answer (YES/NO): NO